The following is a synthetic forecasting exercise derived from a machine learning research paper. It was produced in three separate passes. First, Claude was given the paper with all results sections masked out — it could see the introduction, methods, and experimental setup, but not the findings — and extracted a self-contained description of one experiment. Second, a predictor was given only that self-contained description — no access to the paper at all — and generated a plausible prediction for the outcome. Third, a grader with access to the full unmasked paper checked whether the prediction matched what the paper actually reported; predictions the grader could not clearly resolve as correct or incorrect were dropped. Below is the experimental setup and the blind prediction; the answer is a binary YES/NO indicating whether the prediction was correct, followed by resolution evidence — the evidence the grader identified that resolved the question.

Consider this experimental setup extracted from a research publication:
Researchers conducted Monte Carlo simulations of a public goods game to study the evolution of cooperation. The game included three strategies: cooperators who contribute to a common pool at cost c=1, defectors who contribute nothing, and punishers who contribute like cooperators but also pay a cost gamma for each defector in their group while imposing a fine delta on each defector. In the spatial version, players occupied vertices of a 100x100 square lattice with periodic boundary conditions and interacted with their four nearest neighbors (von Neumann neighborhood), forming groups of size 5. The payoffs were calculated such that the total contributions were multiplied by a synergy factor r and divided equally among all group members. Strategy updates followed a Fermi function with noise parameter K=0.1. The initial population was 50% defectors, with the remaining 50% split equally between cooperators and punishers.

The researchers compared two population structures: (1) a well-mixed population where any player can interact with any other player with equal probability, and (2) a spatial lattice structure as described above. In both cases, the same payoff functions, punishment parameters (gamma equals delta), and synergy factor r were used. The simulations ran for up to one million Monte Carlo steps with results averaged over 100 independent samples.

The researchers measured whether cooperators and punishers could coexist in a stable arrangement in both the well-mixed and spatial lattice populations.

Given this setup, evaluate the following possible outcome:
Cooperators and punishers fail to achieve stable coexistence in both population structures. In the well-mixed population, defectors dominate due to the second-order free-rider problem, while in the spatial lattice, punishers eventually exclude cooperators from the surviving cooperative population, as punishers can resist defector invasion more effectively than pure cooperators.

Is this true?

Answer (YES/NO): NO